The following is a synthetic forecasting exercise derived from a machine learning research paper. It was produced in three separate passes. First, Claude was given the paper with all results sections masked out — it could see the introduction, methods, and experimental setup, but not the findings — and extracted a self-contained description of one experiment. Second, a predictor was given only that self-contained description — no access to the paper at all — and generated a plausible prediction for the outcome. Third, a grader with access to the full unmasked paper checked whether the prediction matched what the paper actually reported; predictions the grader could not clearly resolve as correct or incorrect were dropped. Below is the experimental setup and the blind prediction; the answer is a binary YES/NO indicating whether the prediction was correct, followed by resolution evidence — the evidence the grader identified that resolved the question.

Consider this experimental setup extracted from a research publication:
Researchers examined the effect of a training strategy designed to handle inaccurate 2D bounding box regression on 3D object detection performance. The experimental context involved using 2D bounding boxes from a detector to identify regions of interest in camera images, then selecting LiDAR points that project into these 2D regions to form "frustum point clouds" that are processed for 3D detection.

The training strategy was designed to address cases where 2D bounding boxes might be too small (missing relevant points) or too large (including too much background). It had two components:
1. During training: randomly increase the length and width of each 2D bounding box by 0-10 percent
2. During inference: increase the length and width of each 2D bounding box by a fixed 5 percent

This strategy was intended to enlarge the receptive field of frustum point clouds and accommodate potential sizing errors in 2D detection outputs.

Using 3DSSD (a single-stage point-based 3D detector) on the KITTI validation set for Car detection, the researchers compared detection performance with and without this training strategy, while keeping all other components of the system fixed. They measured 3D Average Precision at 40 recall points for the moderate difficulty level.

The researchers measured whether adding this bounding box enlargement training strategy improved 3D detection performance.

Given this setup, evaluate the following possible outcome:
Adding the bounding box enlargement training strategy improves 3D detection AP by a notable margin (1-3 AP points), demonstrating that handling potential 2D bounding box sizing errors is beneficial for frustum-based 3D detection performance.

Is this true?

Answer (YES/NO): NO